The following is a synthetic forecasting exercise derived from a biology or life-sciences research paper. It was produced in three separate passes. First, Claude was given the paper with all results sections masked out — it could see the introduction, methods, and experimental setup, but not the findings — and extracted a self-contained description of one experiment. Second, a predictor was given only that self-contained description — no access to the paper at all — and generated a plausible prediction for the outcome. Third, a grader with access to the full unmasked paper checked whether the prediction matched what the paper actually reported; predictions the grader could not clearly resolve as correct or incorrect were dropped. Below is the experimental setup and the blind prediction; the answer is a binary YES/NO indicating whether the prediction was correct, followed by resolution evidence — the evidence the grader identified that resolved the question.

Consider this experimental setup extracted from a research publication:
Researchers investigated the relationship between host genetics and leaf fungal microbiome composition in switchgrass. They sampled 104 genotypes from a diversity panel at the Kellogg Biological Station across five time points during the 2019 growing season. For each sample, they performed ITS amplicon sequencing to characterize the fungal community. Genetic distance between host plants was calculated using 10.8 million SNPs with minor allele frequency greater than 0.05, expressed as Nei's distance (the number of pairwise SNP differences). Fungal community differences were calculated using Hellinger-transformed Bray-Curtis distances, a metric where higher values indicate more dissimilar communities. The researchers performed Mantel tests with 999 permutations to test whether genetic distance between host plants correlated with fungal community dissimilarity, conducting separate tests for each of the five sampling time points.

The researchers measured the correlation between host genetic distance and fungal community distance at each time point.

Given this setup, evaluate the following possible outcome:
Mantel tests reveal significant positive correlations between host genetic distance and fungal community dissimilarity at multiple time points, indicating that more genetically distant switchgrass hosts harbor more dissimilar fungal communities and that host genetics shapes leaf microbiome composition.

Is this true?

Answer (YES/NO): YES